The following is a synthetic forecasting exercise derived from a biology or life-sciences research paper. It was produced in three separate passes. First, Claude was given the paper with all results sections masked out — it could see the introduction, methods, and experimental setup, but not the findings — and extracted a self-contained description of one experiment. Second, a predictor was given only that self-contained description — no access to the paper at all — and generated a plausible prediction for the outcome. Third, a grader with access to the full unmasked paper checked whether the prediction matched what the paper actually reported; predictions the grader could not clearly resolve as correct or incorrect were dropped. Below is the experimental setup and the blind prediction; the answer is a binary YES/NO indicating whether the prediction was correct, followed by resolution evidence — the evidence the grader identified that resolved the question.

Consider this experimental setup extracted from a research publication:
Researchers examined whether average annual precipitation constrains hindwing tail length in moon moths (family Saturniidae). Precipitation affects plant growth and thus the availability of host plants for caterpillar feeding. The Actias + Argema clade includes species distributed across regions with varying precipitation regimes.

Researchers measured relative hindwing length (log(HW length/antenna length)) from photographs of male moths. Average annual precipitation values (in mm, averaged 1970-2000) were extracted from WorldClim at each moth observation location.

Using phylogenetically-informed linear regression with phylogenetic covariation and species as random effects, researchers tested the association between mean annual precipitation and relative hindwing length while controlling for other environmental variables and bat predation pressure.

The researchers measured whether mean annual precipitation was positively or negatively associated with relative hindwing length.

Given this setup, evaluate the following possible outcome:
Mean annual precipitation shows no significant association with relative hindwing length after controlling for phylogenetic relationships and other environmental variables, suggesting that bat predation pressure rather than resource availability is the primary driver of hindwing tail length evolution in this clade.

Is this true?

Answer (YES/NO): NO